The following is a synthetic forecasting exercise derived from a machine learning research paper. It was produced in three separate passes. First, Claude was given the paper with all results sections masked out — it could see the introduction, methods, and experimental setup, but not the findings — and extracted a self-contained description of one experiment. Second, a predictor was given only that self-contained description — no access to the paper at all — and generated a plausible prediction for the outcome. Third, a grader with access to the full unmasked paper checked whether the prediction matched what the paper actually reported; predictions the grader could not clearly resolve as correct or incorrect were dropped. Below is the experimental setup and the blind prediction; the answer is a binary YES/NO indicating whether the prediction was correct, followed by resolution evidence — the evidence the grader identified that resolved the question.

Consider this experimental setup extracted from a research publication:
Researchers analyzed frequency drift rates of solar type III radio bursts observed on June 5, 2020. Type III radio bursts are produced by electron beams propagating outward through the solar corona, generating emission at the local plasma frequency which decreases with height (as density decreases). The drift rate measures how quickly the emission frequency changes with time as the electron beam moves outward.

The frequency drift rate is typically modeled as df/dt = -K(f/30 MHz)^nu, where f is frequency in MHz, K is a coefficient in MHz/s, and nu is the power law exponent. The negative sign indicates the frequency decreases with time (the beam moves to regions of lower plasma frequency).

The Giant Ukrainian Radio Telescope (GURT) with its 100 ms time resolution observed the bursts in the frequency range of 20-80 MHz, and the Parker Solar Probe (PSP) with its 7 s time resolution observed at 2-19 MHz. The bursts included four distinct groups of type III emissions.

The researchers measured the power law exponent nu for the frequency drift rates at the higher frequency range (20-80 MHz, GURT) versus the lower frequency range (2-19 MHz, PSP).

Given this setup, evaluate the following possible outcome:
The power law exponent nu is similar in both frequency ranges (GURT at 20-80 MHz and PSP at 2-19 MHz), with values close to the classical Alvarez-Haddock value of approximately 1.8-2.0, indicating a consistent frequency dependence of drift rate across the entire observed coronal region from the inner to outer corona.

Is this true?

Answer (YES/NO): NO